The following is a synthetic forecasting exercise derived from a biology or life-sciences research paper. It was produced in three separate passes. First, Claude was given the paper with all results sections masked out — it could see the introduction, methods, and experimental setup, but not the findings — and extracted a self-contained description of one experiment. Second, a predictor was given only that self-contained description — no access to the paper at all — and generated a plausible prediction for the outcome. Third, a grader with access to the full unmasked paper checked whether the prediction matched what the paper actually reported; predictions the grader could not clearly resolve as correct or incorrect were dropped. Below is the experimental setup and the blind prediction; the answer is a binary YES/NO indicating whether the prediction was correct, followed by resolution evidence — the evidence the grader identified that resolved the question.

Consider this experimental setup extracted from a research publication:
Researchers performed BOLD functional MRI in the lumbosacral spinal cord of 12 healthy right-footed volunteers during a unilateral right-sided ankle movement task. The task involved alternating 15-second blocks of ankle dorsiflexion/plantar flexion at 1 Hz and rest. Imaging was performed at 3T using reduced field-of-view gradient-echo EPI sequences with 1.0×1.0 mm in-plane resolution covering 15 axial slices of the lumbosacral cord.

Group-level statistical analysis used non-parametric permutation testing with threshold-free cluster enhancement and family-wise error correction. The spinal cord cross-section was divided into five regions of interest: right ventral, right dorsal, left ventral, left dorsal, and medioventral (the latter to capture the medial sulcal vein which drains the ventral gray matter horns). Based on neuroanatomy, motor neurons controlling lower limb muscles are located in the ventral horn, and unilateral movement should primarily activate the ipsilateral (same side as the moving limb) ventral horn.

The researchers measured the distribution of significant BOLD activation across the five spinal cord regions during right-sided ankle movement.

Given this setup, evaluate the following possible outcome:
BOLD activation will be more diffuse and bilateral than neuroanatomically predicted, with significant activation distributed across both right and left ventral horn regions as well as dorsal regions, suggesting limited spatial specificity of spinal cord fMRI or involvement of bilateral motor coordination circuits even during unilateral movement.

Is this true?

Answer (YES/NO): NO